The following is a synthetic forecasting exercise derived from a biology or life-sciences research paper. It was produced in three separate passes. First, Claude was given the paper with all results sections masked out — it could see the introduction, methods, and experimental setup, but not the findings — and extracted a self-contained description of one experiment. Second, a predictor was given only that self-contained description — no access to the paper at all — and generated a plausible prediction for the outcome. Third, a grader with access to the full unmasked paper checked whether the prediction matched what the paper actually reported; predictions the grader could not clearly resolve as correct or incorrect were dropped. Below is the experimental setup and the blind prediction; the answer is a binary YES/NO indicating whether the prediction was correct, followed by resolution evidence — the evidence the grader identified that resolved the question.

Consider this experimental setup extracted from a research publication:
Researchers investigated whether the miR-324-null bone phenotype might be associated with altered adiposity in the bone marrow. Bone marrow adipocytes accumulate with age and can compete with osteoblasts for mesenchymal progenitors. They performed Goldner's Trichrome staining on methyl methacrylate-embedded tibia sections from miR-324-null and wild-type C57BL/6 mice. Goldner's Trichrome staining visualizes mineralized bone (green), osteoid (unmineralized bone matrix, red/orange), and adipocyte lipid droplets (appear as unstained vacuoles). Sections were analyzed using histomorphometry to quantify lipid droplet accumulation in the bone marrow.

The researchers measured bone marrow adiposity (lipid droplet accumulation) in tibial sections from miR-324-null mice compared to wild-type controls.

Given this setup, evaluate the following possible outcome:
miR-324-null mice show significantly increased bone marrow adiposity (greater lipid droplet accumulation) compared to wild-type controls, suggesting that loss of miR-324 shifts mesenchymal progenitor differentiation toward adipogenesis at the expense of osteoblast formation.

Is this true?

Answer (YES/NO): NO